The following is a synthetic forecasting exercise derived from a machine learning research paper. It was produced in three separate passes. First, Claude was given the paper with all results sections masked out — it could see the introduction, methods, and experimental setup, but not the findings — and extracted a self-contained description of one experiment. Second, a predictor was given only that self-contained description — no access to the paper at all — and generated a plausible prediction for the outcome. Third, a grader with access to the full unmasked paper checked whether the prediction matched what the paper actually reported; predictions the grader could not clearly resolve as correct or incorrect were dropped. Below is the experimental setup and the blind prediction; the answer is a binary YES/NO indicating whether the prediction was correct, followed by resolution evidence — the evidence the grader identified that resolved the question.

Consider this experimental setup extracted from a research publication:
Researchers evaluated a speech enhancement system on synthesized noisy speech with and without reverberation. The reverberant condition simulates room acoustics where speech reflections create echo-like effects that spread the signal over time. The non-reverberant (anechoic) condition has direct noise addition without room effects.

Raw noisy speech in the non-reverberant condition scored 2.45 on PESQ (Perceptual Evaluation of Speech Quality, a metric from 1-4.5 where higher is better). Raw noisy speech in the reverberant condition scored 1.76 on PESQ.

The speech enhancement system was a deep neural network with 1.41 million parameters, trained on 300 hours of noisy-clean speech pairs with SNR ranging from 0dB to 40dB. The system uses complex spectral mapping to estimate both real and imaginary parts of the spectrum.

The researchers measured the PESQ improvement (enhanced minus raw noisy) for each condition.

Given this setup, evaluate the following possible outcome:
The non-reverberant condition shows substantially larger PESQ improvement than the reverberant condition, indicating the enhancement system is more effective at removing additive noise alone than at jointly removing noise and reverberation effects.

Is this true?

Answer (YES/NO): YES